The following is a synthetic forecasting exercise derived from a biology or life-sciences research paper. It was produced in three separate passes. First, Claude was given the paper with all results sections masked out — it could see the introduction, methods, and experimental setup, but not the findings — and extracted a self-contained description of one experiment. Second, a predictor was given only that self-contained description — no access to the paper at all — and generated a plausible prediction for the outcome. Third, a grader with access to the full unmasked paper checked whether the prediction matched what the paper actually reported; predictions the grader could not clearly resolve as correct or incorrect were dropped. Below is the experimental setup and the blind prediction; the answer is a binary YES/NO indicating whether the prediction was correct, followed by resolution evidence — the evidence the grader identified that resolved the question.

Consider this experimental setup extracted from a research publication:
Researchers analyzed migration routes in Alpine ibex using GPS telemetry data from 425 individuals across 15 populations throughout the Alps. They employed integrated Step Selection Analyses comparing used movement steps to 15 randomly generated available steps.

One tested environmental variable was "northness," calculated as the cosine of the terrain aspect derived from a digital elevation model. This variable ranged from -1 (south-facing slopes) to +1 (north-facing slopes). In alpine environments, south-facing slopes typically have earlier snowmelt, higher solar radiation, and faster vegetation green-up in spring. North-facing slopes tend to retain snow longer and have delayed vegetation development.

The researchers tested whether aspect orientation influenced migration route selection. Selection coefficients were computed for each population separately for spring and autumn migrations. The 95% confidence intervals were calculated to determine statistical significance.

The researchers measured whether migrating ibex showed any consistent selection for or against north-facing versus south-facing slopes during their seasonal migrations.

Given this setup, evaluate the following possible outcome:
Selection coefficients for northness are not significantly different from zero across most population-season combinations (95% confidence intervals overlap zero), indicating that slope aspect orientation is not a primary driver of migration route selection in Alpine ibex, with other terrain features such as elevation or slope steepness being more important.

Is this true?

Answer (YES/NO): NO